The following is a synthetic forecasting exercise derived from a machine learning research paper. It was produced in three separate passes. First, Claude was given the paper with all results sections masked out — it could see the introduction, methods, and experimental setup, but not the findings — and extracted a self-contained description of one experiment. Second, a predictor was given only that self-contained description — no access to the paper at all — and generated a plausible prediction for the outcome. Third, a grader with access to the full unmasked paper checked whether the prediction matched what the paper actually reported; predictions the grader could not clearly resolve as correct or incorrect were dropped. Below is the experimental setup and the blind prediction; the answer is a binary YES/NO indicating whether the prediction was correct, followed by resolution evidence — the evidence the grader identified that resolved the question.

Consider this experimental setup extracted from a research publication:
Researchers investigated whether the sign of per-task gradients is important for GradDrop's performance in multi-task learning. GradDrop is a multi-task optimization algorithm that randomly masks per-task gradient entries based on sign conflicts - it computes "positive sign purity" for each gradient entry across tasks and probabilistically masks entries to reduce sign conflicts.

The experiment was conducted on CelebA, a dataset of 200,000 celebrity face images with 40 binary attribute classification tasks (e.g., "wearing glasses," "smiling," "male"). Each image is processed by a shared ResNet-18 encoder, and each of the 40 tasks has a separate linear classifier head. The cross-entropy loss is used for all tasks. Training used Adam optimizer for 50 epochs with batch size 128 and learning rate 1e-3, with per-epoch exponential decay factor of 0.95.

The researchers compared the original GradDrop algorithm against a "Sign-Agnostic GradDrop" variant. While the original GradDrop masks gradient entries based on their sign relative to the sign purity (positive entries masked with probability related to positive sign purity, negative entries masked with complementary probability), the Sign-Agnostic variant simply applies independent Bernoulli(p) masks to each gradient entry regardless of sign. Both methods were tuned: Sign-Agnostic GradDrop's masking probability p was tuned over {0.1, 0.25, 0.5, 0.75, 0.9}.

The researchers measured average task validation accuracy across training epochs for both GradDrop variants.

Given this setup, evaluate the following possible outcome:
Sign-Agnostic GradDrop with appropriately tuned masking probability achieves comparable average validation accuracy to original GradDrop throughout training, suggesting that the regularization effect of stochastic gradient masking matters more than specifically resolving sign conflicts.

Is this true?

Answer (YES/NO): YES